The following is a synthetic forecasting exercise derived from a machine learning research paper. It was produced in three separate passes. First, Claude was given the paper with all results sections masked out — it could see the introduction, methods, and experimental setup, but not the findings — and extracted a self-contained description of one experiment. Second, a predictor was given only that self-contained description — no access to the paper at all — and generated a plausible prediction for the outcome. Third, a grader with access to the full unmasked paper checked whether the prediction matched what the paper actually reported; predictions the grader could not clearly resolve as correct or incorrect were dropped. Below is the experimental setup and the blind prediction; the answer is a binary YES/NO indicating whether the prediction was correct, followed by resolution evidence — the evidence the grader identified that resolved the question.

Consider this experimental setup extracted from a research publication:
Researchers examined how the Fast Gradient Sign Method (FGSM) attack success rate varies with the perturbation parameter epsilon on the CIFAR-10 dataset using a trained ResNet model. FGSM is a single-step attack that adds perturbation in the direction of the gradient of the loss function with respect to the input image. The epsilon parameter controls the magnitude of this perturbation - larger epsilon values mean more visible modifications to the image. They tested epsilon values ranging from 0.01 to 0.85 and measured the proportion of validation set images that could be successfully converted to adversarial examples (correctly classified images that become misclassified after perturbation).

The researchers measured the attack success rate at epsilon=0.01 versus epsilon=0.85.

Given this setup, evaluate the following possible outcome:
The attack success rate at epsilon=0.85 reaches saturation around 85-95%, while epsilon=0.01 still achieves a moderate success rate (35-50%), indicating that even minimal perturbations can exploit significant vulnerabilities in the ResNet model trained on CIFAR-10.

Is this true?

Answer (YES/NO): NO